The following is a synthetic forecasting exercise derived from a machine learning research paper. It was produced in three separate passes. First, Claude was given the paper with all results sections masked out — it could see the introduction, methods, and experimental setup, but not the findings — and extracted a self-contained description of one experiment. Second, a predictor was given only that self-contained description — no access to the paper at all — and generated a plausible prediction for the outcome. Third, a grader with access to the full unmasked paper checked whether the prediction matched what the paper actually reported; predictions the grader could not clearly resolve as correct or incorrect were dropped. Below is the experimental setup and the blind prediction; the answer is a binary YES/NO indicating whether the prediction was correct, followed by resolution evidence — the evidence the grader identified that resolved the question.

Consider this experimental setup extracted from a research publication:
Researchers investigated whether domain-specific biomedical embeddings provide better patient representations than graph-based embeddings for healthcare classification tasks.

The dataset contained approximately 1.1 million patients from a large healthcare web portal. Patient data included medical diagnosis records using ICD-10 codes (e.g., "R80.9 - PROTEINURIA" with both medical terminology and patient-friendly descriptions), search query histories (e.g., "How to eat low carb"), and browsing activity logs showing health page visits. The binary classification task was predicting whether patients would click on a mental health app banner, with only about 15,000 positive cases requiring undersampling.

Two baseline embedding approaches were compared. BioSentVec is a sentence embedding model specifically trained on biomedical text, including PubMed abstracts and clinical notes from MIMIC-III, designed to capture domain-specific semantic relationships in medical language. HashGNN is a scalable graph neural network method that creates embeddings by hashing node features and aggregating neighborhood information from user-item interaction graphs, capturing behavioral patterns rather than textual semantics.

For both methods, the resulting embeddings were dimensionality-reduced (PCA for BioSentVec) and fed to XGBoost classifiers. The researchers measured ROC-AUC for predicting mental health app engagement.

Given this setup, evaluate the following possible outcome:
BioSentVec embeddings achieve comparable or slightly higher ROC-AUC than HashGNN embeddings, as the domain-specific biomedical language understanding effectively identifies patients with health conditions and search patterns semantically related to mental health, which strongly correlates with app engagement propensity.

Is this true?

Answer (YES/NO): YES